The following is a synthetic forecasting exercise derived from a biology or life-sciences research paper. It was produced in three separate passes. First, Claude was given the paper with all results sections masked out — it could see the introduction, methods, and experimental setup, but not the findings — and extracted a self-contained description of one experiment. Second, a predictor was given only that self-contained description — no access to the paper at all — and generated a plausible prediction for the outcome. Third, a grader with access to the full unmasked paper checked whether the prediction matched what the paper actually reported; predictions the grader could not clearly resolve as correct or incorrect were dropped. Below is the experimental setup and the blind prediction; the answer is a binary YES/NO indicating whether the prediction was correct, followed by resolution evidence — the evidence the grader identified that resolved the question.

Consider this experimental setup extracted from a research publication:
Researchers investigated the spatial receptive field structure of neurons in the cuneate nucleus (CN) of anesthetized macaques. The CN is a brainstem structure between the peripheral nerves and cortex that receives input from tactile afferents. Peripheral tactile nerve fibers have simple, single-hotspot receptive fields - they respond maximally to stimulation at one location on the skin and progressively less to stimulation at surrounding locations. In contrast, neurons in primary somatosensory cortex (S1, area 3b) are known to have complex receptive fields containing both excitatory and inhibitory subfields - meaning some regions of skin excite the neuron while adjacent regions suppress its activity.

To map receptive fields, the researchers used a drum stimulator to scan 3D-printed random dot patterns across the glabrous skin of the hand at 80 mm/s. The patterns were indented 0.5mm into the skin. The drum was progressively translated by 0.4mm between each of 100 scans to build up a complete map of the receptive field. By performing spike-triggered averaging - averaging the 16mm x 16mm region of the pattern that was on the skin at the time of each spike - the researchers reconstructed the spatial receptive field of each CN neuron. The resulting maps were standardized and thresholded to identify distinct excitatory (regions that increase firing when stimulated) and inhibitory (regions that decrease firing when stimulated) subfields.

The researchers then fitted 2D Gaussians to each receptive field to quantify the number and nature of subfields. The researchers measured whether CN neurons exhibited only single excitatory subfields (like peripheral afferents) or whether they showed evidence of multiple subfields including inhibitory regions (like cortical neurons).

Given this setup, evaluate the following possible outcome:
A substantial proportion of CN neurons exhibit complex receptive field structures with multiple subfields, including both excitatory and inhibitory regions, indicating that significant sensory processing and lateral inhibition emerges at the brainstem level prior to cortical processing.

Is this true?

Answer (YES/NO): YES